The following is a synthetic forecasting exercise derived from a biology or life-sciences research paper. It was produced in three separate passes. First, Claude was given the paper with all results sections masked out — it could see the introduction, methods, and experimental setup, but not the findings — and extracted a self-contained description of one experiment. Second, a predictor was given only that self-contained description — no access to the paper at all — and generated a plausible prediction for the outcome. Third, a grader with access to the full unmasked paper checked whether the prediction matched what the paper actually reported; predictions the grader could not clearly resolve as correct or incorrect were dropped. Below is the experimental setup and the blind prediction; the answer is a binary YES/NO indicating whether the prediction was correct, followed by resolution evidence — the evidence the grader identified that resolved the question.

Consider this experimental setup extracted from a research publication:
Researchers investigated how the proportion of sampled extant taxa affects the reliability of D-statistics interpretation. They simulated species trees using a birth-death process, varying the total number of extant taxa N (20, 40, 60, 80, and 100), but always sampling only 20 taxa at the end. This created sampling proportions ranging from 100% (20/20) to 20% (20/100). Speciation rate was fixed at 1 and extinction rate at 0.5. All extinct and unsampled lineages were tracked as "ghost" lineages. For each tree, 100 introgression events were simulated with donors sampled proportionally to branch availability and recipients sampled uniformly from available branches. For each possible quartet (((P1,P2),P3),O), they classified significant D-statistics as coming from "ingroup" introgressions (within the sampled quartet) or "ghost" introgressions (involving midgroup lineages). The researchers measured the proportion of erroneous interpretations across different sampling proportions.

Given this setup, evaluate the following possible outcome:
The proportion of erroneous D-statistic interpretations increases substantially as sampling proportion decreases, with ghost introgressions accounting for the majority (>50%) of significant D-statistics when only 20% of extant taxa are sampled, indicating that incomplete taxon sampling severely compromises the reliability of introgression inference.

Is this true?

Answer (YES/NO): YES